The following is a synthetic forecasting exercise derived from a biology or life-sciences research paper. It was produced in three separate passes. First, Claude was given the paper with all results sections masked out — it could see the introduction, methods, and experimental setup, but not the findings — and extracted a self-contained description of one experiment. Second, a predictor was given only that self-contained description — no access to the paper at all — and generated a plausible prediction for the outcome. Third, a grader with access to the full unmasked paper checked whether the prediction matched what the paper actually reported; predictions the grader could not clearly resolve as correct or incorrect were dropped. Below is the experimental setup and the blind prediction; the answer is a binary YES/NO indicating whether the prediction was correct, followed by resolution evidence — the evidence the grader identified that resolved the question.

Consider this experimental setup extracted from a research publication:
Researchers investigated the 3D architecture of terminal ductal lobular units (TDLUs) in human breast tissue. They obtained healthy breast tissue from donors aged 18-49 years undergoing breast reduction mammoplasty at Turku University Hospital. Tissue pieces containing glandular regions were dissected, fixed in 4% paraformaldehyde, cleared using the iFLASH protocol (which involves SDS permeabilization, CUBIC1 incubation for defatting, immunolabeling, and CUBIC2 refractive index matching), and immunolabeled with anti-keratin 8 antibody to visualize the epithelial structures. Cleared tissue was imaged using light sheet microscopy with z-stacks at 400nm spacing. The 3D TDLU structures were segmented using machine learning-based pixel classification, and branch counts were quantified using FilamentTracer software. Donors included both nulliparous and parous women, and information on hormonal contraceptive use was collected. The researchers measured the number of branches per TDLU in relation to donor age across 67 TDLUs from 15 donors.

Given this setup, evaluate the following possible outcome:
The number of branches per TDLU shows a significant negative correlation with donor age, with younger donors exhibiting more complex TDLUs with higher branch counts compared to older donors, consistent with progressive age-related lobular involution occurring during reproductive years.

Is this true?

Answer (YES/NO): NO